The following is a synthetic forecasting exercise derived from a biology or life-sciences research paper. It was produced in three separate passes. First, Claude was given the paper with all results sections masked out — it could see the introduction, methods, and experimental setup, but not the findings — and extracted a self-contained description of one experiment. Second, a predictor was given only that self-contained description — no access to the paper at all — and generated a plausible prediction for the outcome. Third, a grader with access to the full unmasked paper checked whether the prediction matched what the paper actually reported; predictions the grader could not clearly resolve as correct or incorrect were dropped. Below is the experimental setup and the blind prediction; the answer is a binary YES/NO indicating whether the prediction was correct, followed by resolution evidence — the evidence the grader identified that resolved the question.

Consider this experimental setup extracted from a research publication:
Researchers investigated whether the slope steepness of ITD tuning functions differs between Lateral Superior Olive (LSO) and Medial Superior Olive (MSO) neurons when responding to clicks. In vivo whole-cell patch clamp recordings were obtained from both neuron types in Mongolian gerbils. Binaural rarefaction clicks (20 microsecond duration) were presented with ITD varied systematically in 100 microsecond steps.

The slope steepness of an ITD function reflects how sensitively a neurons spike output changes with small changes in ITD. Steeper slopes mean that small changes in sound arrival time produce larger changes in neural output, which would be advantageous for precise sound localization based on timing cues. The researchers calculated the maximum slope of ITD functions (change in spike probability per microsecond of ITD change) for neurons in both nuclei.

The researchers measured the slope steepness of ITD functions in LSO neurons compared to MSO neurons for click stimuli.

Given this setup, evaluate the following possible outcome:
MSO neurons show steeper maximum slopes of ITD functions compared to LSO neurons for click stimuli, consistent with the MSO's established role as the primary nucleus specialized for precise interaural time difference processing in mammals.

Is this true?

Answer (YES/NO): NO